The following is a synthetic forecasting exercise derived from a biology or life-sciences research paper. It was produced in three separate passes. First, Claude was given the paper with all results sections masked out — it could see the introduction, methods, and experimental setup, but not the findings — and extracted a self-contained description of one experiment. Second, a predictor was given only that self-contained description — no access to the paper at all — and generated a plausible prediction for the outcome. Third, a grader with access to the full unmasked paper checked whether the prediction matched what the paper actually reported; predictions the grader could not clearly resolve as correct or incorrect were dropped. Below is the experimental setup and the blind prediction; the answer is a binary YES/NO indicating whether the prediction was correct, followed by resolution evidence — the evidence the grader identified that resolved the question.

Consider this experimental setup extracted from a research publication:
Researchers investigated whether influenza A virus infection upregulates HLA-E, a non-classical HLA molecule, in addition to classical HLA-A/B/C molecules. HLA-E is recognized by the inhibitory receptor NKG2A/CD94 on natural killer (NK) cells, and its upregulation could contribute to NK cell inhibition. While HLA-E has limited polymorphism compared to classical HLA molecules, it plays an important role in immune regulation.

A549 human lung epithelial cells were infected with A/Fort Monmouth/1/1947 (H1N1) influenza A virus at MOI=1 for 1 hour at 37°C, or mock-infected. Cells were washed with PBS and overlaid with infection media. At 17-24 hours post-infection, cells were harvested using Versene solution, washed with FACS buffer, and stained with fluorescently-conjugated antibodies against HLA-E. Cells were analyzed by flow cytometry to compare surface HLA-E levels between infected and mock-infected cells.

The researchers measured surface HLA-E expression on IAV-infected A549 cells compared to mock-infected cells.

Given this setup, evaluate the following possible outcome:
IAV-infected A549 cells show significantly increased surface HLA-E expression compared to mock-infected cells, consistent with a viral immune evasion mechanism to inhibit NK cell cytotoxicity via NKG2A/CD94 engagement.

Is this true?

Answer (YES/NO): YES